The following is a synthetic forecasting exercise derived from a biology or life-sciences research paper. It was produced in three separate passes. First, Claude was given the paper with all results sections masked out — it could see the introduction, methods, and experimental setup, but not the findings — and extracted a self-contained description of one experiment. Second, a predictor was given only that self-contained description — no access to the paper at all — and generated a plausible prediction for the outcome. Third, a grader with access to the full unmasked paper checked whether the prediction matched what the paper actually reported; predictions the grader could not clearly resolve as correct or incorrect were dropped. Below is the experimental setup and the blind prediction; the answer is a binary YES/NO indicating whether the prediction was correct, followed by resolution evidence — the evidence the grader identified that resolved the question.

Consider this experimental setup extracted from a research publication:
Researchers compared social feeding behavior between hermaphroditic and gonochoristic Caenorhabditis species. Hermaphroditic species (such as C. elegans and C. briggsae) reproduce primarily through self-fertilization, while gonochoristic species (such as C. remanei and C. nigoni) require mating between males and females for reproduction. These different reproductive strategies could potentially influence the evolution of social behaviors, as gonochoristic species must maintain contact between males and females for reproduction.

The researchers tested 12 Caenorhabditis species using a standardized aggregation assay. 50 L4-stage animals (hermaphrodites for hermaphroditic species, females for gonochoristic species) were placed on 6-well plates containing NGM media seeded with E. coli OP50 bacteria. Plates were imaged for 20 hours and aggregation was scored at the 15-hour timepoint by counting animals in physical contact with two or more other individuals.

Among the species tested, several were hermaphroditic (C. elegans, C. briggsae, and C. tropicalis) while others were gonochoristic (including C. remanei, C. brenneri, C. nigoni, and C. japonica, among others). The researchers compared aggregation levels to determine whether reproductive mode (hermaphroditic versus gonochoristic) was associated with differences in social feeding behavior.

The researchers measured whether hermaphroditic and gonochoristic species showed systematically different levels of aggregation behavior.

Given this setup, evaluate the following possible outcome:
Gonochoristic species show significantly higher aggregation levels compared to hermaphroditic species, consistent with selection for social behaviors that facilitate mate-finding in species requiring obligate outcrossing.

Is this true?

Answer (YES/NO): NO